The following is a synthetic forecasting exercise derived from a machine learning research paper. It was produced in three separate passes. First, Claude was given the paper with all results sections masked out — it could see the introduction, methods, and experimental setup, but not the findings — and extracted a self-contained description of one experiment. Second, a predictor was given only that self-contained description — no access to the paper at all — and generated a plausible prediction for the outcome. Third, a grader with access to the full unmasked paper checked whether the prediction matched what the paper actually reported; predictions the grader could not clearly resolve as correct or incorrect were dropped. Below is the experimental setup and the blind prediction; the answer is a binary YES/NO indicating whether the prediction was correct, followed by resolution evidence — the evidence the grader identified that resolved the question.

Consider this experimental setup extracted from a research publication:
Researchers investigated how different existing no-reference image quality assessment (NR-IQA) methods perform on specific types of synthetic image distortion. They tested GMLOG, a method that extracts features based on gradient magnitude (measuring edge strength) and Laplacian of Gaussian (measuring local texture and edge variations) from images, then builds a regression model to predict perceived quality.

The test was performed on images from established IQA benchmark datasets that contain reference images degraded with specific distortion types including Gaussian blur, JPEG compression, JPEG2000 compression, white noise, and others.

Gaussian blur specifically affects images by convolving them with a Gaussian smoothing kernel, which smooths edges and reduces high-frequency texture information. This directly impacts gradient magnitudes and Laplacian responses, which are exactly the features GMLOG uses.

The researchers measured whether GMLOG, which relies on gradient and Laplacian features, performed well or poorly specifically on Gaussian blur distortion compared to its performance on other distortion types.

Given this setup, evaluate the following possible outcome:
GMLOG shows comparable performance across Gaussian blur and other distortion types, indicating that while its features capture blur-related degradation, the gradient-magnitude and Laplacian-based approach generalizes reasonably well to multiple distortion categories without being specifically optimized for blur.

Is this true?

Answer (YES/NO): NO